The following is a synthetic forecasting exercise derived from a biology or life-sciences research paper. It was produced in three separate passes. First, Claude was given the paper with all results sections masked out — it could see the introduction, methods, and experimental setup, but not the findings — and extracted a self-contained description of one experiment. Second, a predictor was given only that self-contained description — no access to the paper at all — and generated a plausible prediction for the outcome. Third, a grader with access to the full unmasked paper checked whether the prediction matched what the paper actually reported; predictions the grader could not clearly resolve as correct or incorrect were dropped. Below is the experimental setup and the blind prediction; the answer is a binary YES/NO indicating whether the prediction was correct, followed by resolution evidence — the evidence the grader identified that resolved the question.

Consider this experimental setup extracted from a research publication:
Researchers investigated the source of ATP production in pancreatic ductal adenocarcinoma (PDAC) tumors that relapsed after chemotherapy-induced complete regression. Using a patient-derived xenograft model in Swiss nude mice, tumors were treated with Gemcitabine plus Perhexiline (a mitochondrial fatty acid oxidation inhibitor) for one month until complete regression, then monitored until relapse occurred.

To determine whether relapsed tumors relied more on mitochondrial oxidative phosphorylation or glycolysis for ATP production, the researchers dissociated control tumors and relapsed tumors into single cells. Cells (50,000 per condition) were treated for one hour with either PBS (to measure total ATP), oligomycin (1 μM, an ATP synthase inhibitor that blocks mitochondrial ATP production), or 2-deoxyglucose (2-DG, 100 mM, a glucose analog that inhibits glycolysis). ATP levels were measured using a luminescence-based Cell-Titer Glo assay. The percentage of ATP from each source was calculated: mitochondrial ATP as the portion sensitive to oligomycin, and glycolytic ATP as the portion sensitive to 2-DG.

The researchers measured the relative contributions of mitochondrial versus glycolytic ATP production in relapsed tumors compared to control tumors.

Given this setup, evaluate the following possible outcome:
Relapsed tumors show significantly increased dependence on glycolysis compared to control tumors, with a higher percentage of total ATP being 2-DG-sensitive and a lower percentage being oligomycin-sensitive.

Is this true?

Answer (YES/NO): NO